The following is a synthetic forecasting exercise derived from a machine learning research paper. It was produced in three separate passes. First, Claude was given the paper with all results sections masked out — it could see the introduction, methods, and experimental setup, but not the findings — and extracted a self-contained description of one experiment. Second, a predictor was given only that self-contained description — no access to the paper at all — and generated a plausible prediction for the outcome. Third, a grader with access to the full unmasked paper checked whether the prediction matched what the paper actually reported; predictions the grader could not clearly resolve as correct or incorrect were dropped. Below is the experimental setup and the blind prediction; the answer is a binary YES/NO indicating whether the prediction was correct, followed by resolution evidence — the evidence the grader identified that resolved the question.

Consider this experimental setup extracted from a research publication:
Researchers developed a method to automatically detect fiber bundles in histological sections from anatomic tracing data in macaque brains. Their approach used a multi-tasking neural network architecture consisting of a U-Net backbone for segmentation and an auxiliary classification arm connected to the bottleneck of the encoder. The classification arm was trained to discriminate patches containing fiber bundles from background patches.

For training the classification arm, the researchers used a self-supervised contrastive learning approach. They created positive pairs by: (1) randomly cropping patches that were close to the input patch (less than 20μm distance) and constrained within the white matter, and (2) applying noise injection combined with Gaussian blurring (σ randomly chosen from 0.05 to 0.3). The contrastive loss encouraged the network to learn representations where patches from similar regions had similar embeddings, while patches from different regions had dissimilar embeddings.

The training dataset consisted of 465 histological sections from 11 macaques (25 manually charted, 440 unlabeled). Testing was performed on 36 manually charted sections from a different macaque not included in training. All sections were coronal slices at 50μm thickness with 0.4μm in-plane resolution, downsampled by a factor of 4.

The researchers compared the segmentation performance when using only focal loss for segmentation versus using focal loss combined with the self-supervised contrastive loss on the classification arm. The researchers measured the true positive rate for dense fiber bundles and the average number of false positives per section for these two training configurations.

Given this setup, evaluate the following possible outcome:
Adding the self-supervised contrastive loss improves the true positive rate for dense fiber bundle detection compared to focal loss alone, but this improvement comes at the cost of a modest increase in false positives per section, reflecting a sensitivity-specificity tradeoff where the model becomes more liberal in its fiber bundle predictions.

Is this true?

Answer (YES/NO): NO